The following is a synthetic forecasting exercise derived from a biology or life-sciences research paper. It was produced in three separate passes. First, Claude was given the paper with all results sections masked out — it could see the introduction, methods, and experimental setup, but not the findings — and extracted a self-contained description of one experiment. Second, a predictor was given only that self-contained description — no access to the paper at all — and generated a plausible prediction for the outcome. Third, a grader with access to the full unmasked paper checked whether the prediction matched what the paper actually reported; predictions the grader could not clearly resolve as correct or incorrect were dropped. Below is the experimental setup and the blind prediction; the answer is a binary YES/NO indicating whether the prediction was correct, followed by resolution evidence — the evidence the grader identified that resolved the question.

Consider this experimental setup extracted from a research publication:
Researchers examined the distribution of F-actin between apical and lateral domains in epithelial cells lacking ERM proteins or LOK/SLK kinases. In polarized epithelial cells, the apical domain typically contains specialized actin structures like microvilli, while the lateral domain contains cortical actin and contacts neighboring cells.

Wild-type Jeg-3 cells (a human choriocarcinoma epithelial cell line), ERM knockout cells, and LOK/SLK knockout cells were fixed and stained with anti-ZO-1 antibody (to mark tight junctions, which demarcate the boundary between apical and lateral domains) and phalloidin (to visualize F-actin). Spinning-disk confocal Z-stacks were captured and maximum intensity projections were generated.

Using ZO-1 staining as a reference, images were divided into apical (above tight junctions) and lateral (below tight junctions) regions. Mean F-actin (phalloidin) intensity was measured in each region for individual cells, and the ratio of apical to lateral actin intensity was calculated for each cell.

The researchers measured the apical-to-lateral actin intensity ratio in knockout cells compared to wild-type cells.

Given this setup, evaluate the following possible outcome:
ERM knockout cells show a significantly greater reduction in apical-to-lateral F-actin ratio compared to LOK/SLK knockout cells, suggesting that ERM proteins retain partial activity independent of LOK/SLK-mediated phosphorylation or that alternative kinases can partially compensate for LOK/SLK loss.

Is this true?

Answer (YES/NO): NO